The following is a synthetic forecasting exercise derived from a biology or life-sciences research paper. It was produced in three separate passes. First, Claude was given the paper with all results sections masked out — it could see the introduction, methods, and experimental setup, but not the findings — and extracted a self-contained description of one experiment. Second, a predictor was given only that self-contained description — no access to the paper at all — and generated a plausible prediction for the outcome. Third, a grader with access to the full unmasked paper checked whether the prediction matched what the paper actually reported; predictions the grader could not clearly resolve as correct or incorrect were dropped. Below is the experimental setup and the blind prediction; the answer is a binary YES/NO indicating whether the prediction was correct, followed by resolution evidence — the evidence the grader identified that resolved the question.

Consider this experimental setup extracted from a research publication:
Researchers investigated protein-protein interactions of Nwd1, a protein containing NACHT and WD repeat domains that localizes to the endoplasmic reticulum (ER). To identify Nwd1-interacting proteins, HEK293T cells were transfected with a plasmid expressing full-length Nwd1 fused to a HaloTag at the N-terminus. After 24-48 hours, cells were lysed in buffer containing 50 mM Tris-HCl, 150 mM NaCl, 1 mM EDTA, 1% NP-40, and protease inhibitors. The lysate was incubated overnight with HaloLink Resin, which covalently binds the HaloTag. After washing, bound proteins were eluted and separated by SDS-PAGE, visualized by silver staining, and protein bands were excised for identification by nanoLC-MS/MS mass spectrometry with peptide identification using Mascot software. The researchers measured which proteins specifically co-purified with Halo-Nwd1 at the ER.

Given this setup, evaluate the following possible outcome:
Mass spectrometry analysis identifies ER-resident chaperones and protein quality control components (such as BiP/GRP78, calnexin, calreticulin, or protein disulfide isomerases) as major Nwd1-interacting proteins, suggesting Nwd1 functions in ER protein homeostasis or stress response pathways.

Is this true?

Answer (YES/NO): NO